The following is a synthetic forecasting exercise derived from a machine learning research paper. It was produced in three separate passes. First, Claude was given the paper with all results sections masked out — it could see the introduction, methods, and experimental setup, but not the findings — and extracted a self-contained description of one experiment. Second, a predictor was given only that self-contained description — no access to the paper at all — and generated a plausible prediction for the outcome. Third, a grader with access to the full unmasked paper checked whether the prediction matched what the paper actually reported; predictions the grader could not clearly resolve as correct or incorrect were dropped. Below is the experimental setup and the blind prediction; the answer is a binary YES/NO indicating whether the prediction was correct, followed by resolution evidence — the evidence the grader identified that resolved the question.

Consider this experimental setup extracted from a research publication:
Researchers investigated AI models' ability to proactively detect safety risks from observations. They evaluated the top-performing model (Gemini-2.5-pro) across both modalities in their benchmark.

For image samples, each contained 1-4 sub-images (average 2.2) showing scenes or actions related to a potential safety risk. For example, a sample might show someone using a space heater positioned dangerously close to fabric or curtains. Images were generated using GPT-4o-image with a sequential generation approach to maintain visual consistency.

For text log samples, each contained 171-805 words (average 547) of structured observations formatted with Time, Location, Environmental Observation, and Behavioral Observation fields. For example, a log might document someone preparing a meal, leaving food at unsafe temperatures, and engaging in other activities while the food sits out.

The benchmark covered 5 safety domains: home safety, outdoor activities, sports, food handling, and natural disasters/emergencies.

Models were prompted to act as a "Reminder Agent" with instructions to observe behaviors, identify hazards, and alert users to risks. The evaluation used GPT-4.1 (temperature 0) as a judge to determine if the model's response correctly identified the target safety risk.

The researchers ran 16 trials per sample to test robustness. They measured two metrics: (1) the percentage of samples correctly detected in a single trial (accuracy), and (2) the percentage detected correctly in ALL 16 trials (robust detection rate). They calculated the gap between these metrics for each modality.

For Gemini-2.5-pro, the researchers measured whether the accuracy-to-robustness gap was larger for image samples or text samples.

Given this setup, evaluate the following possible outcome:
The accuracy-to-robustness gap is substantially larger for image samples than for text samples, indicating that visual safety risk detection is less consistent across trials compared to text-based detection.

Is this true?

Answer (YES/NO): NO